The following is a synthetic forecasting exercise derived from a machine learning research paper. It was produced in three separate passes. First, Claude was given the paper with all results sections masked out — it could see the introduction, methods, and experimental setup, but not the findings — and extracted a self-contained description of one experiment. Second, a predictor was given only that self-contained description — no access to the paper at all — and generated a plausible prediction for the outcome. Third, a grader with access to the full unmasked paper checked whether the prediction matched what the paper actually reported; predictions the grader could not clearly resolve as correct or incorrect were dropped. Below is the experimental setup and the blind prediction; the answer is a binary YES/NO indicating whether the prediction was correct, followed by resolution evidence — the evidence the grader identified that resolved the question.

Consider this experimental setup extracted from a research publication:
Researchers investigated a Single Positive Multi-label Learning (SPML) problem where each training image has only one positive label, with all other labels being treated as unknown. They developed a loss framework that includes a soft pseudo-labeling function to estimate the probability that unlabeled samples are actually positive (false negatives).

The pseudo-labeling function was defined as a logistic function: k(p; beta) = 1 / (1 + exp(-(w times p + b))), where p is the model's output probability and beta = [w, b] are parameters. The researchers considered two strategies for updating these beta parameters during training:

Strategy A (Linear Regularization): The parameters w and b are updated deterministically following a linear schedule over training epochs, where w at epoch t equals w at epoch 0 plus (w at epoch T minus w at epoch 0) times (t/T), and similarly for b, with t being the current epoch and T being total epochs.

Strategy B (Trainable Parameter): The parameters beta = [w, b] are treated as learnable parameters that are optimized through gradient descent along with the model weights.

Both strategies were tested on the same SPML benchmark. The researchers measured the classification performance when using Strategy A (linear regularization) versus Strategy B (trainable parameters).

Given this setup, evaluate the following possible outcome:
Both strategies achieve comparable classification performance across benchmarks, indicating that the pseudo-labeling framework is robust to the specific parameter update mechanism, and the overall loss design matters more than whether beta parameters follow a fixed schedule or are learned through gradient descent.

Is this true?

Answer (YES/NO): NO